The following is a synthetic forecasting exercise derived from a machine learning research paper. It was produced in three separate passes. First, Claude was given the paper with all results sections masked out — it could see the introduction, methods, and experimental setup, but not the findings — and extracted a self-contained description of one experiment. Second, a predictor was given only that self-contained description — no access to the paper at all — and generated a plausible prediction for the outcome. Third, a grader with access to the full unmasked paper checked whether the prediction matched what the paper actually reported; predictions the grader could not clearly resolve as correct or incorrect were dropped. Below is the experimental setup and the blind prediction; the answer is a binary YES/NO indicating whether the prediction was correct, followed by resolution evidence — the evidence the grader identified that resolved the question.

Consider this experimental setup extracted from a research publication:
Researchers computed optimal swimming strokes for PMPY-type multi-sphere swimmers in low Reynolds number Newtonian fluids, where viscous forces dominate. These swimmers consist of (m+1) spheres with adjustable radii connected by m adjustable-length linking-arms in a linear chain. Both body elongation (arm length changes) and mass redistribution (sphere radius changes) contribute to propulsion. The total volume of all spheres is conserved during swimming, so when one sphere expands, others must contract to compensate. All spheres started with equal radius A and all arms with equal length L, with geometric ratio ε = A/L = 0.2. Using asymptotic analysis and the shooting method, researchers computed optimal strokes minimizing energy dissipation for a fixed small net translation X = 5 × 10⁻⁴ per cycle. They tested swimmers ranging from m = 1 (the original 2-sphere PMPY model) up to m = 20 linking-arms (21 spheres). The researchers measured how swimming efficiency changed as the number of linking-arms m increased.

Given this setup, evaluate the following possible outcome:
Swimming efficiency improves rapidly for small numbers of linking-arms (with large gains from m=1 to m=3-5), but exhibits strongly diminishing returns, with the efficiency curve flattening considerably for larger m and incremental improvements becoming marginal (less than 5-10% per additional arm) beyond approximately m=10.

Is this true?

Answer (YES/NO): NO